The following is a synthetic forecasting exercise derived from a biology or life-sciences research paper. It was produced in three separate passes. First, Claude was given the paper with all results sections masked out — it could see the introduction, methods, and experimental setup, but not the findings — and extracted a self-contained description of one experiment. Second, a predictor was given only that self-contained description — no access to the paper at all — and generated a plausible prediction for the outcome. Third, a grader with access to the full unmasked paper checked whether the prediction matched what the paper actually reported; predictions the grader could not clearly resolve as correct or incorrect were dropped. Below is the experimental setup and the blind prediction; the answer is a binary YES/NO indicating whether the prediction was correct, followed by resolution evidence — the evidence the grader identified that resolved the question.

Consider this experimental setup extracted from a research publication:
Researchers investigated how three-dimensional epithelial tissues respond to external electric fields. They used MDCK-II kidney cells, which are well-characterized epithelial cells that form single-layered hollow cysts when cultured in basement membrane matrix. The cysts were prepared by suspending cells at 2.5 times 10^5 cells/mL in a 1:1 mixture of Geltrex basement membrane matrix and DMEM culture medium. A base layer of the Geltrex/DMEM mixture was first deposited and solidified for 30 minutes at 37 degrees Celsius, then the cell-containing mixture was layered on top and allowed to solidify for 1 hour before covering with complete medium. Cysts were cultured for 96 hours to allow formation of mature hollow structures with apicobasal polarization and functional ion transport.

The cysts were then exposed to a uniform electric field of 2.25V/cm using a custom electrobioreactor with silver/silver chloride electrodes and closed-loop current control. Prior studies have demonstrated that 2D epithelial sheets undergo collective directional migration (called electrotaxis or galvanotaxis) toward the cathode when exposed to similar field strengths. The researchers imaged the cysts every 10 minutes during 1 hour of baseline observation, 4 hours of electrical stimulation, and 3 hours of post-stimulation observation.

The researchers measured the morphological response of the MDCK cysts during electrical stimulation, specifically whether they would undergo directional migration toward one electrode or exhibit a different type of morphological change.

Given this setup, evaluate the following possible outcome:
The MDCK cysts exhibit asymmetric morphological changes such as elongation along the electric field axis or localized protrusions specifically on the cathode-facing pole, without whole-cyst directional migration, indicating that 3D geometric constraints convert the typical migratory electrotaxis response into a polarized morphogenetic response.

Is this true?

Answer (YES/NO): NO